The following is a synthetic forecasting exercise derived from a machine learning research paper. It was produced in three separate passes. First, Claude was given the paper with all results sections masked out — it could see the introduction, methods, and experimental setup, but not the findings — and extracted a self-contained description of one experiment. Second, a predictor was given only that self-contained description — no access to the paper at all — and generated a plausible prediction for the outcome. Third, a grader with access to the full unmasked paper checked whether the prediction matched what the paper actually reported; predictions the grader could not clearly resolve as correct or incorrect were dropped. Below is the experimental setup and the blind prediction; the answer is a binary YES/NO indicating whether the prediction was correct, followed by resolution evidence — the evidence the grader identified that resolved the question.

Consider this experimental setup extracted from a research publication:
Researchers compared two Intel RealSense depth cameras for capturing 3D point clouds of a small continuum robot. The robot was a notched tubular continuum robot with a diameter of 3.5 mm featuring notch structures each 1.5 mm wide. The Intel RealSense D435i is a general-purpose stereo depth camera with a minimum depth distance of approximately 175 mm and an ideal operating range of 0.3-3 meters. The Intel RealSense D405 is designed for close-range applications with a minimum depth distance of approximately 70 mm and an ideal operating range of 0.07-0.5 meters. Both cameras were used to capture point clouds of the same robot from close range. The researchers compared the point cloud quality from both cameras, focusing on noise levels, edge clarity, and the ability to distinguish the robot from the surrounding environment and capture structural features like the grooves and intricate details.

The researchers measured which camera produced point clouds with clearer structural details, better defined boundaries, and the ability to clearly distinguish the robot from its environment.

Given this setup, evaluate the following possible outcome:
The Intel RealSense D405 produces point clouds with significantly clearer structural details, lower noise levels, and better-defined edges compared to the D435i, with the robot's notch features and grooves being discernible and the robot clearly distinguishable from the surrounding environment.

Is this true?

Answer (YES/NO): YES